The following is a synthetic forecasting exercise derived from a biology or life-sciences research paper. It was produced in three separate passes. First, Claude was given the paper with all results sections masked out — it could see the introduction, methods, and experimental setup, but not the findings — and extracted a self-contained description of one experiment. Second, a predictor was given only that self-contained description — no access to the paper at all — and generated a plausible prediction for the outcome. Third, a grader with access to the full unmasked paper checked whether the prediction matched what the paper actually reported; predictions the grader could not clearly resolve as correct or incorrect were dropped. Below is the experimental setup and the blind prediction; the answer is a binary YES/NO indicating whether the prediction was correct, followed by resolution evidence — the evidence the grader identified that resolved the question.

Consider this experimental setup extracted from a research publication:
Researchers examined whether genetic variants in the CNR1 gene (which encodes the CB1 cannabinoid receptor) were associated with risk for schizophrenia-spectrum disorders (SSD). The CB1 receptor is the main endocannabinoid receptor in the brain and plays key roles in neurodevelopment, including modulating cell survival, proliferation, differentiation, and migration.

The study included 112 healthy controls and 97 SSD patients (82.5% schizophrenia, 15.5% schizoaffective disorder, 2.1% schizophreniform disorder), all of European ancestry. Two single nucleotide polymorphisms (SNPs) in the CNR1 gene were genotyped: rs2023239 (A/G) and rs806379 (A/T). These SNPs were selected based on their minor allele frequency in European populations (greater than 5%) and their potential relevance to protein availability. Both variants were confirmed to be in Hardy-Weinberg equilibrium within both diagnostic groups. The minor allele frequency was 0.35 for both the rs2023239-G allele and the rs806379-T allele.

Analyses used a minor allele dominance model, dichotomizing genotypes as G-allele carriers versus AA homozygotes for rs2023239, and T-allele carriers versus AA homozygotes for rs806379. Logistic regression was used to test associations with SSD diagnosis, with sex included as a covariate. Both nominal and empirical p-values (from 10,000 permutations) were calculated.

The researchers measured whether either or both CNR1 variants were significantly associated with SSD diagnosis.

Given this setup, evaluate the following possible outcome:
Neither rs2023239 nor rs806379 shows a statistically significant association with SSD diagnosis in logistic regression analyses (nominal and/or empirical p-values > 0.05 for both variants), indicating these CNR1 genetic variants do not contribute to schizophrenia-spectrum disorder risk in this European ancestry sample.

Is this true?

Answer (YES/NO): NO